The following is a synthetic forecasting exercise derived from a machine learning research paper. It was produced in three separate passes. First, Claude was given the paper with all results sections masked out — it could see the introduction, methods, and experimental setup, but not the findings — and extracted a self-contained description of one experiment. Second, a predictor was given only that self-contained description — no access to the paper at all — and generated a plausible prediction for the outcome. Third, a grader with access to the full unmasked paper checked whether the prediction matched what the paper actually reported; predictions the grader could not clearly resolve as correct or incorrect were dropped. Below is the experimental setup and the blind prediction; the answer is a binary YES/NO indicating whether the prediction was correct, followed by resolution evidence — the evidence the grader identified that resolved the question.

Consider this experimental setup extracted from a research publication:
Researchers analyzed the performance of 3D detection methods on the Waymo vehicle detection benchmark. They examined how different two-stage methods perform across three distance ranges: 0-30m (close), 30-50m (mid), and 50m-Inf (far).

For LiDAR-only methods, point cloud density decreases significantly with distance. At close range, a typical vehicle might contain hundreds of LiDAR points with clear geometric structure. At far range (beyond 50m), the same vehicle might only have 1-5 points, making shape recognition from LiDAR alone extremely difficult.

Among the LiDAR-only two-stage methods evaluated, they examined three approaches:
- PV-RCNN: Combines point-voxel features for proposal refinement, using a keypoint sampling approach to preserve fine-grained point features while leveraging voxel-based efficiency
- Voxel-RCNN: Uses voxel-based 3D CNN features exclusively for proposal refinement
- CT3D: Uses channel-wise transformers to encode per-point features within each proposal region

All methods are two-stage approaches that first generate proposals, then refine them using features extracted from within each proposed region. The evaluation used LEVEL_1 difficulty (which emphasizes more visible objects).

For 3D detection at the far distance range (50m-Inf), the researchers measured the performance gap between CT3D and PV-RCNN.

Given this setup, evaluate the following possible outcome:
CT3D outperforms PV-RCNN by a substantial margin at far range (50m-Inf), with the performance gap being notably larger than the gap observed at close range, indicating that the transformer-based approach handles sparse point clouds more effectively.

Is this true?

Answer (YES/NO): YES